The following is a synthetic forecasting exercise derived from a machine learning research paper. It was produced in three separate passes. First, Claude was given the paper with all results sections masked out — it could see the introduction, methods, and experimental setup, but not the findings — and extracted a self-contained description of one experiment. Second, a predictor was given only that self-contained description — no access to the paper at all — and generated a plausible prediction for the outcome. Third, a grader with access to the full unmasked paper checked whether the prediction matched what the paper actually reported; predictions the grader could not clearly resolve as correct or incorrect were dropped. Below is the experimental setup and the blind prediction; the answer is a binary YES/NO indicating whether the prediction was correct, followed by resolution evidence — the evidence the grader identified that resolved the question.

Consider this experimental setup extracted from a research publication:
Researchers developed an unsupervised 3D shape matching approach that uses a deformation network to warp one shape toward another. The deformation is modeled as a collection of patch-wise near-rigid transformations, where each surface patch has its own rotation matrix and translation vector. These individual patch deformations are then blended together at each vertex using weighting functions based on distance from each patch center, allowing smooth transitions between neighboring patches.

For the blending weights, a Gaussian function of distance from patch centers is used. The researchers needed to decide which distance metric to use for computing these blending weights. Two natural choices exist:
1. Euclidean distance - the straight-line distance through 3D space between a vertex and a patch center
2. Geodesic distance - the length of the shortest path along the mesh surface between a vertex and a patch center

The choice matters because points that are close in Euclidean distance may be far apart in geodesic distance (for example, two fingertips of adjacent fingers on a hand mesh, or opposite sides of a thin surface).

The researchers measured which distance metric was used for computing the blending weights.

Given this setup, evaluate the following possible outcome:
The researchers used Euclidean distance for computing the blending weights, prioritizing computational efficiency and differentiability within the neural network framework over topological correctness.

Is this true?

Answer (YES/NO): NO